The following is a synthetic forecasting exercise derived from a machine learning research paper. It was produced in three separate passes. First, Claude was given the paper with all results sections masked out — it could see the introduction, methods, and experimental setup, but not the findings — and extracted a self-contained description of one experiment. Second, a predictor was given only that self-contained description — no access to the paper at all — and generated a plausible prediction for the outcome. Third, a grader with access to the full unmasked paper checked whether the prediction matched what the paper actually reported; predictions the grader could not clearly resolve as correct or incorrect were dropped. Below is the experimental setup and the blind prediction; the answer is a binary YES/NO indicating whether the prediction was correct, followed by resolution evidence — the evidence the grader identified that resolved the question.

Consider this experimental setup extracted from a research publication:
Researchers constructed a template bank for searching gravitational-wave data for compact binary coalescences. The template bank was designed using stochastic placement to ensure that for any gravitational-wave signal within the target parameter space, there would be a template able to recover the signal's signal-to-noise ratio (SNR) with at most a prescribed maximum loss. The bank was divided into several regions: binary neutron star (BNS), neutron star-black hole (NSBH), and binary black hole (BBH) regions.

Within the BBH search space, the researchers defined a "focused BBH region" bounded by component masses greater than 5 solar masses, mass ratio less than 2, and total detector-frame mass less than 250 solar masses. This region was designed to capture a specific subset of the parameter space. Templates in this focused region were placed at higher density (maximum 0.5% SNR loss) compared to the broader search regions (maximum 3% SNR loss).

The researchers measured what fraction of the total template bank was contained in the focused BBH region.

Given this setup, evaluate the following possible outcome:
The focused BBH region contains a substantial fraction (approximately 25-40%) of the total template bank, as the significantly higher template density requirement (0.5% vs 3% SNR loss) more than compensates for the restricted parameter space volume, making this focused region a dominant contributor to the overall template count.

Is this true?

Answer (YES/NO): NO